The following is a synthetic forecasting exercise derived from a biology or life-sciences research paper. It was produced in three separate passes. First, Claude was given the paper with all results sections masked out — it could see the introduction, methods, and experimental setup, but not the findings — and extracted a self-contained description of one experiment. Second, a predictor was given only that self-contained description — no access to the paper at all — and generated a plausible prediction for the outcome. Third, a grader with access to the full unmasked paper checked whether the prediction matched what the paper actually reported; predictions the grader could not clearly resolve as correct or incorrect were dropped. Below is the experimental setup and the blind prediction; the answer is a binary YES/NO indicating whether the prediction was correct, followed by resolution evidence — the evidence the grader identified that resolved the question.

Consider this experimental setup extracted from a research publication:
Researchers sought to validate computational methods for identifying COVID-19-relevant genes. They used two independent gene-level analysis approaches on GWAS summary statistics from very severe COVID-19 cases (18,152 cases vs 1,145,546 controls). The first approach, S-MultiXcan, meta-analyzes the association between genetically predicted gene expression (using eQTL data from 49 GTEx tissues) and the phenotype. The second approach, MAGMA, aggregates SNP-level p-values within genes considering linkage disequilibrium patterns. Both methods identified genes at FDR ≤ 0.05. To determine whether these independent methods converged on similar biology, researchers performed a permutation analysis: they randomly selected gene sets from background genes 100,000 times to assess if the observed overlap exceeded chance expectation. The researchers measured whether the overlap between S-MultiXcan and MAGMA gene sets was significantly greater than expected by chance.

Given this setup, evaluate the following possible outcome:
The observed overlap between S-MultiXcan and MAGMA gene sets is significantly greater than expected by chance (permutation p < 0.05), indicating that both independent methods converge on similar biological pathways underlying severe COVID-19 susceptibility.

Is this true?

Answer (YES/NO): YES